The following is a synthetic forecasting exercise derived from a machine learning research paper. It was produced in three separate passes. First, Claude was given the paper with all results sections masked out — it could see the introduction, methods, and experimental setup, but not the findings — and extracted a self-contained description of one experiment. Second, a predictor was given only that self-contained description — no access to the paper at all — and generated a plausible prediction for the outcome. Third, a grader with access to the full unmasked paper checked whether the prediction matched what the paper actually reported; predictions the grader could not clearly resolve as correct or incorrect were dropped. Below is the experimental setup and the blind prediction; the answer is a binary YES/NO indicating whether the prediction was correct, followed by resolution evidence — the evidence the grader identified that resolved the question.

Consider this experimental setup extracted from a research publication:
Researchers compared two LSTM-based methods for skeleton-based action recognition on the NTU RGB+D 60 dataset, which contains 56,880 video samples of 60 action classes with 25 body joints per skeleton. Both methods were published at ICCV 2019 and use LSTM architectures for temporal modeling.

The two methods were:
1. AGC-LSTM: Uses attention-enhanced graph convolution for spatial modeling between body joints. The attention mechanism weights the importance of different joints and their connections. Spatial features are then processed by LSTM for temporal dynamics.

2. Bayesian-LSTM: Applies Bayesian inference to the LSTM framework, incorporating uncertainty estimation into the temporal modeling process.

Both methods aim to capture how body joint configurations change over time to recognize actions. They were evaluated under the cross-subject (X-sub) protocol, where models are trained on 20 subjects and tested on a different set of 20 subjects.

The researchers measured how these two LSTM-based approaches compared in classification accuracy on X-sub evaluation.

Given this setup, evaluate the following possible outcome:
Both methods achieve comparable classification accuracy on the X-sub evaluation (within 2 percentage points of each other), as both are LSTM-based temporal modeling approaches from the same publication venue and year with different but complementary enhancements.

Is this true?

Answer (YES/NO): NO